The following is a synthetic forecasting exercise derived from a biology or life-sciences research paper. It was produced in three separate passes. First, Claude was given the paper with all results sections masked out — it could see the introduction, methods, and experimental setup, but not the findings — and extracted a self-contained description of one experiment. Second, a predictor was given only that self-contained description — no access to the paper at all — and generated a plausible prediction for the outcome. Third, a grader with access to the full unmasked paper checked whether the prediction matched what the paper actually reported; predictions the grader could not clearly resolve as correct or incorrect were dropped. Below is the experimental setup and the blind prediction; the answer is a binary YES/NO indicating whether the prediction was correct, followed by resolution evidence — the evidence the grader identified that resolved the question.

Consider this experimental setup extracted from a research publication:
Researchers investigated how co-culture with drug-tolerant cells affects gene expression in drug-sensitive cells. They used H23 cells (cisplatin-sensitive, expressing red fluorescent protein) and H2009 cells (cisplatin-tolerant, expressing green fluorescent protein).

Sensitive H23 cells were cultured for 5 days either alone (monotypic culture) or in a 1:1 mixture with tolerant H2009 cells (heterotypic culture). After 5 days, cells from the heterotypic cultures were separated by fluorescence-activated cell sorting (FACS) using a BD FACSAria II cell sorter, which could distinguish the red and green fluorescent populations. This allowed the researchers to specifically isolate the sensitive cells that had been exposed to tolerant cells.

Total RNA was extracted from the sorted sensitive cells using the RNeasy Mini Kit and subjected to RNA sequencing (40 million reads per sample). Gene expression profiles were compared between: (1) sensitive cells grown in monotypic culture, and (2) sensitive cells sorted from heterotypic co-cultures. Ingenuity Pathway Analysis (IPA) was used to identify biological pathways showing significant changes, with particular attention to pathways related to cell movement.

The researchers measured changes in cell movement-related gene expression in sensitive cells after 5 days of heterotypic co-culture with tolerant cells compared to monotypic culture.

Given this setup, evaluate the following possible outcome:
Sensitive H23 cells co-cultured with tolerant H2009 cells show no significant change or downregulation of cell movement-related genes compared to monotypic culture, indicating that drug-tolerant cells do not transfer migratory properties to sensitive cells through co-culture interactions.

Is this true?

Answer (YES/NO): NO